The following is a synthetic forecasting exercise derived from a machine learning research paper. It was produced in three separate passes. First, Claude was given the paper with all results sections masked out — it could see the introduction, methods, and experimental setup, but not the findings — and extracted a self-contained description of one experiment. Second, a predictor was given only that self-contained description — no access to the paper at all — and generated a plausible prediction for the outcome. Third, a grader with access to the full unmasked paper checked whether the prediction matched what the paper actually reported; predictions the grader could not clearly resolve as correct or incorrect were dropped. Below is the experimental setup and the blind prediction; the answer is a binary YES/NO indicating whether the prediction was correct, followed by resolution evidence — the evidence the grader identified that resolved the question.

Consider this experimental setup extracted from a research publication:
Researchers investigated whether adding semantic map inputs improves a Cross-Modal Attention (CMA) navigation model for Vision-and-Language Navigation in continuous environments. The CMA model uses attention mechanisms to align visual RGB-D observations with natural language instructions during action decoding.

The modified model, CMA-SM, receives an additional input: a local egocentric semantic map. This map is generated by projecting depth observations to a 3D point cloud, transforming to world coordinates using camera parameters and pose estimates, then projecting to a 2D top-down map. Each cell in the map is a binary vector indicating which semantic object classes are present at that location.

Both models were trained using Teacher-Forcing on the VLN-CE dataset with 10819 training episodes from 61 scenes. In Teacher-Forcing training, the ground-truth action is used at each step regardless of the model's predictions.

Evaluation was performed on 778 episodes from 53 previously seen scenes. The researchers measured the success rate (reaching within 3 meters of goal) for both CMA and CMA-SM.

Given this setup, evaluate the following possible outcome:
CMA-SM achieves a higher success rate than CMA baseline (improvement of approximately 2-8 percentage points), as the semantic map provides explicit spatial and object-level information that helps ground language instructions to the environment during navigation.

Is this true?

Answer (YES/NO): YES